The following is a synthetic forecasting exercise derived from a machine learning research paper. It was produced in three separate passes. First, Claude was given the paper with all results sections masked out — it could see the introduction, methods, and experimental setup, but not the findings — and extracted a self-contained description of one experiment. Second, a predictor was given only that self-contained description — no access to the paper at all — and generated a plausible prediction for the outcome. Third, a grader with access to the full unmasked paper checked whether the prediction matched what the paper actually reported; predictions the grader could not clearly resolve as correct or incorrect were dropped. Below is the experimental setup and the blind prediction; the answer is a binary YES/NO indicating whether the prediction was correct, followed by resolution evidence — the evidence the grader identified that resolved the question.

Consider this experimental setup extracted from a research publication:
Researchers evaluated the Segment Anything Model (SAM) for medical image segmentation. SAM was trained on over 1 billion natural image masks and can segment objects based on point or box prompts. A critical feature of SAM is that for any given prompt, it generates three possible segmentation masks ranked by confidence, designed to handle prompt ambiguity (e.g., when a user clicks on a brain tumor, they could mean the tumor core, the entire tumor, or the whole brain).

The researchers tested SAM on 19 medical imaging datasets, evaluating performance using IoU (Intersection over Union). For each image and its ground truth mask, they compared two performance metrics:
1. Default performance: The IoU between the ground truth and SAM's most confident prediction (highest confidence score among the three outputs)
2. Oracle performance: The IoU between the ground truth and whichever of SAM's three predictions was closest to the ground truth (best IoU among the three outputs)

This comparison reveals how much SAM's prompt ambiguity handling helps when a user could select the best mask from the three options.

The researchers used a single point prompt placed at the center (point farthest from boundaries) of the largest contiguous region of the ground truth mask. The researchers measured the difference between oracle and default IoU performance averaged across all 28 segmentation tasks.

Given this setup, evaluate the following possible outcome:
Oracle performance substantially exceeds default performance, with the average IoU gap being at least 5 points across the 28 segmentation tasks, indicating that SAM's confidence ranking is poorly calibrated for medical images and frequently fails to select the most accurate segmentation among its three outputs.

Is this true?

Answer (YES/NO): YES